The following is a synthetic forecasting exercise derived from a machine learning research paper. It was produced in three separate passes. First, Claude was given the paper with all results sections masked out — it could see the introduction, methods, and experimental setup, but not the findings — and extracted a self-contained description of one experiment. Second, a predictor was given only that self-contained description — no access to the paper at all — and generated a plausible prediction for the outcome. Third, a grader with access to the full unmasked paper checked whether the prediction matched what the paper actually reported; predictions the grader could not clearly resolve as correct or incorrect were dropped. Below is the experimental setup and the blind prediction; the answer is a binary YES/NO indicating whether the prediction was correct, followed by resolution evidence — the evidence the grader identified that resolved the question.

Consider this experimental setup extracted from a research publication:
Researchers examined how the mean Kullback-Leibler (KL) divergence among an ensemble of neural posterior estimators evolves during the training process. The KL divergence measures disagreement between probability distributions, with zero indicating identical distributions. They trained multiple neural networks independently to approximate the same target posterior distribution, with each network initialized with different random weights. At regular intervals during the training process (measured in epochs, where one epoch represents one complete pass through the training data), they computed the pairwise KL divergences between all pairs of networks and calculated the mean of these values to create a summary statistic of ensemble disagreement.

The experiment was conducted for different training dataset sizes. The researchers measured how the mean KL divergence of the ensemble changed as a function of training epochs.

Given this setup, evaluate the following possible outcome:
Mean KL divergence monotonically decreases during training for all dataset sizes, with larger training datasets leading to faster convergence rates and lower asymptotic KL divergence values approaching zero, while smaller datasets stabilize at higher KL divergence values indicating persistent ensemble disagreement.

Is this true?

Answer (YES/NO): NO